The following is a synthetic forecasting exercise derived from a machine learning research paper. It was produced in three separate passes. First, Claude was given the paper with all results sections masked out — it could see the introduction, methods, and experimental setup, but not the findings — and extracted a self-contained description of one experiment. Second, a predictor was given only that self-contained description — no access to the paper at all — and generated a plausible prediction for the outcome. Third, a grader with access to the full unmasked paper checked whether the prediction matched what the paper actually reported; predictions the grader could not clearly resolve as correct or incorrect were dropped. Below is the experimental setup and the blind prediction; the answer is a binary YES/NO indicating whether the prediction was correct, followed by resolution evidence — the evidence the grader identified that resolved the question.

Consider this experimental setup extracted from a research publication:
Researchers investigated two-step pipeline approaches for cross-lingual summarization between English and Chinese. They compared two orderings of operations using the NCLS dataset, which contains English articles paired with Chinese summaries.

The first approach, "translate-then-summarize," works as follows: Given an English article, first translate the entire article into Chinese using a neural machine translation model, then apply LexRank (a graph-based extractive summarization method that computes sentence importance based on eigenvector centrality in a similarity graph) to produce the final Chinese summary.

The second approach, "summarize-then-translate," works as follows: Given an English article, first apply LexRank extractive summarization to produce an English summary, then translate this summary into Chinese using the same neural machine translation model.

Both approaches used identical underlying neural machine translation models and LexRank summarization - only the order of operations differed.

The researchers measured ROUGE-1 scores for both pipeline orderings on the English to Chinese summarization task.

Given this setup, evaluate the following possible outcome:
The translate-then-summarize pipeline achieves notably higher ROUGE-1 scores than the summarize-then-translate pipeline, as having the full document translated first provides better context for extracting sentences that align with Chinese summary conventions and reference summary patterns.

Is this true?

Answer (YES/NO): NO